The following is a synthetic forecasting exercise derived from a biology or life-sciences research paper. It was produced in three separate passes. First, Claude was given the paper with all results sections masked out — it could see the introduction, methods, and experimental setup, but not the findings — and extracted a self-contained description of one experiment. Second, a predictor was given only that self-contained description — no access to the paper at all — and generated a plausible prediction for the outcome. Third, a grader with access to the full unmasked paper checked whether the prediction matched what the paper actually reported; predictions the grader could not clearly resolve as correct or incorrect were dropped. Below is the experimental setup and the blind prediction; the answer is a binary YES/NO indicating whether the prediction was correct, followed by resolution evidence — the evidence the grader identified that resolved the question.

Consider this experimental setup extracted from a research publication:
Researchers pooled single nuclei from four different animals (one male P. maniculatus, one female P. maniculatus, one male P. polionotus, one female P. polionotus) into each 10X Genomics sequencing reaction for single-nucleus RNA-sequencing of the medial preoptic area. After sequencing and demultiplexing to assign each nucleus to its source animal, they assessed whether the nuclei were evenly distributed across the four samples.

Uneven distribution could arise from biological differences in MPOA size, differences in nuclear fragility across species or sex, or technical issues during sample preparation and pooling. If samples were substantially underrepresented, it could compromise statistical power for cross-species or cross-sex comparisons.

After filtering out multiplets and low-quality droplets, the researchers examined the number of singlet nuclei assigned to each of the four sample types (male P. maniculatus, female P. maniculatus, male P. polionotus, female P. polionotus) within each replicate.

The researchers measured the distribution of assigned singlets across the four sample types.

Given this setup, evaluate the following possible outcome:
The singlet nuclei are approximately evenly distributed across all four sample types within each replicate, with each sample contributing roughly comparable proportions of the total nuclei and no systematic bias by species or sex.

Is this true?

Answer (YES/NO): YES